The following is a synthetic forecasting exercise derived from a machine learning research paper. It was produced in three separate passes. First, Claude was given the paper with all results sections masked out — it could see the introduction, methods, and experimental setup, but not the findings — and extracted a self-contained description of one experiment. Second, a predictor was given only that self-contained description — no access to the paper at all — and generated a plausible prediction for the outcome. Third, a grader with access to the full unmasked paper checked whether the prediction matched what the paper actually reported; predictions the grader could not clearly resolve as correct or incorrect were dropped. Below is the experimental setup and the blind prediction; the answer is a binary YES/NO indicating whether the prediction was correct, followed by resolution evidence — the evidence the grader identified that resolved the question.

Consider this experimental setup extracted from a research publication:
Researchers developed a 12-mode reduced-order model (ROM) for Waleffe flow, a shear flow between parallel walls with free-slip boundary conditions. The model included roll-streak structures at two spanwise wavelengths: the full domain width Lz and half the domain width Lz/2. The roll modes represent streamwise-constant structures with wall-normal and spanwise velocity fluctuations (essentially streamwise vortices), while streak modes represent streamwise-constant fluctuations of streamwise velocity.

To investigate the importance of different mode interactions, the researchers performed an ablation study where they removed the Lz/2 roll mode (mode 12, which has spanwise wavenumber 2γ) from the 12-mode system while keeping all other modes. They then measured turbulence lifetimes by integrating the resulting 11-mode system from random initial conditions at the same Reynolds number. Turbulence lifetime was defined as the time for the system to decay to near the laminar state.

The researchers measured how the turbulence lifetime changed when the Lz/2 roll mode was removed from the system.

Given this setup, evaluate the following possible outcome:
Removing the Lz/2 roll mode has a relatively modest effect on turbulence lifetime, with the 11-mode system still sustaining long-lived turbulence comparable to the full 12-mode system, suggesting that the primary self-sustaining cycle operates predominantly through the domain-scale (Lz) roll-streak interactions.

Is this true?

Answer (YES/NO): NO